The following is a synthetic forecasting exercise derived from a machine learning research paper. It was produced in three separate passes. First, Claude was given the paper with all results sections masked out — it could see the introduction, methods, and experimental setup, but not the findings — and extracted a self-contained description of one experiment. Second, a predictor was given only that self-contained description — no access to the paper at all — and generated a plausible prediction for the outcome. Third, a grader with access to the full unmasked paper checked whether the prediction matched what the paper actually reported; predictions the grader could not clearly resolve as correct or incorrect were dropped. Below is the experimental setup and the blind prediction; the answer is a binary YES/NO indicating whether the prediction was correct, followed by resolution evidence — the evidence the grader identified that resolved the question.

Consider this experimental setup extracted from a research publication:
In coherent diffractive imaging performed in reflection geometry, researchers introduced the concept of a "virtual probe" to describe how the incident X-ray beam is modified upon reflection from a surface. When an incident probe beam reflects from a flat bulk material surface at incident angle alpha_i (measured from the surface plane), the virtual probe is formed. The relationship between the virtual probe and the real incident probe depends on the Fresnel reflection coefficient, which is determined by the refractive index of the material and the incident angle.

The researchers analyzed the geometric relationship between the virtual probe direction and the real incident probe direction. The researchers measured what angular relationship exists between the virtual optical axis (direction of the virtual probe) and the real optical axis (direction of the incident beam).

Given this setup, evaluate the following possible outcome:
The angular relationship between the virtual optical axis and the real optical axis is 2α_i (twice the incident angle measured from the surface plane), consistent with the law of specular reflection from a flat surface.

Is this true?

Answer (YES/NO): YES